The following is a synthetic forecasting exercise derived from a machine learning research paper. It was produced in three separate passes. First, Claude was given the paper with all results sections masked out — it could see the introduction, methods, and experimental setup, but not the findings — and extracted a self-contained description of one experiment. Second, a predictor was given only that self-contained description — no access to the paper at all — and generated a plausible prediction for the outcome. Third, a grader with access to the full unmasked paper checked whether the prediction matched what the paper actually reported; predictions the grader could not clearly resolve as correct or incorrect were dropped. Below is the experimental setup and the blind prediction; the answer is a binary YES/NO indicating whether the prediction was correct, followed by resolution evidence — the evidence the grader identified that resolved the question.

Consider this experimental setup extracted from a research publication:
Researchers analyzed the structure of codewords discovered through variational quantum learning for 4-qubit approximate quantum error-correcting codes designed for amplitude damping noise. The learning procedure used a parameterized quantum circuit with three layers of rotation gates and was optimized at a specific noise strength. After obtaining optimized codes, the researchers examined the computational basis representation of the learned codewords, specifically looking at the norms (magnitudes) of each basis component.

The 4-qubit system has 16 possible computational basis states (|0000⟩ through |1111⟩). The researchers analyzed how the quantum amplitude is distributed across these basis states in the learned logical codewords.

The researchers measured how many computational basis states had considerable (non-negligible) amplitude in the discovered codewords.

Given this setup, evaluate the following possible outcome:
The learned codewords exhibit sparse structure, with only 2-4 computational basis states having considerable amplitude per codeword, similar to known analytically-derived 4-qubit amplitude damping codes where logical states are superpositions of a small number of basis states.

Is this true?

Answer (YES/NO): YES